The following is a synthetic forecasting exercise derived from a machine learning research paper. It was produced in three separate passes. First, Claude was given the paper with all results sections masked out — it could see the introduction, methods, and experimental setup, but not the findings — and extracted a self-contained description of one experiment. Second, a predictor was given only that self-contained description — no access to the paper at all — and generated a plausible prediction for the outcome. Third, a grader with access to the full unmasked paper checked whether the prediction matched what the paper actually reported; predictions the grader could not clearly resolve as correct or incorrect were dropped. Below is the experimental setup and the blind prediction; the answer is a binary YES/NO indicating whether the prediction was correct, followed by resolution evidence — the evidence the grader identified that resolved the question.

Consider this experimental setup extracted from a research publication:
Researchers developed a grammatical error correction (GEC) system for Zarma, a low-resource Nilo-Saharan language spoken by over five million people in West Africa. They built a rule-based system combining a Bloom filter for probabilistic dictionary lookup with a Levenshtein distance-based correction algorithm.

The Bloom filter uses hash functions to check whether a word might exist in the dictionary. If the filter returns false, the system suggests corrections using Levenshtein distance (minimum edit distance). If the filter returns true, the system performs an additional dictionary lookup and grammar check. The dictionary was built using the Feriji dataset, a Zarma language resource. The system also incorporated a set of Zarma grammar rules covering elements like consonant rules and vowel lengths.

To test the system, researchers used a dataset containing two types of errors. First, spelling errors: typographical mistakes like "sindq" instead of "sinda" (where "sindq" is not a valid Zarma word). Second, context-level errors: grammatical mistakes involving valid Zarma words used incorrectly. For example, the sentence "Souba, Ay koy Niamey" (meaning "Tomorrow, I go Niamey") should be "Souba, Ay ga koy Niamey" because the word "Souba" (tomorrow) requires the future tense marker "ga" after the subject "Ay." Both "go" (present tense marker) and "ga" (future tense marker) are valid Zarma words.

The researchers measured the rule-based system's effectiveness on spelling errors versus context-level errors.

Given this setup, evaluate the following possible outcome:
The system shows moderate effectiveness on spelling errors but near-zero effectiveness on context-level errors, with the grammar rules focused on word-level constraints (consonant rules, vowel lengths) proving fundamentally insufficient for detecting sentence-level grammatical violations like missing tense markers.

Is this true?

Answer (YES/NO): NO